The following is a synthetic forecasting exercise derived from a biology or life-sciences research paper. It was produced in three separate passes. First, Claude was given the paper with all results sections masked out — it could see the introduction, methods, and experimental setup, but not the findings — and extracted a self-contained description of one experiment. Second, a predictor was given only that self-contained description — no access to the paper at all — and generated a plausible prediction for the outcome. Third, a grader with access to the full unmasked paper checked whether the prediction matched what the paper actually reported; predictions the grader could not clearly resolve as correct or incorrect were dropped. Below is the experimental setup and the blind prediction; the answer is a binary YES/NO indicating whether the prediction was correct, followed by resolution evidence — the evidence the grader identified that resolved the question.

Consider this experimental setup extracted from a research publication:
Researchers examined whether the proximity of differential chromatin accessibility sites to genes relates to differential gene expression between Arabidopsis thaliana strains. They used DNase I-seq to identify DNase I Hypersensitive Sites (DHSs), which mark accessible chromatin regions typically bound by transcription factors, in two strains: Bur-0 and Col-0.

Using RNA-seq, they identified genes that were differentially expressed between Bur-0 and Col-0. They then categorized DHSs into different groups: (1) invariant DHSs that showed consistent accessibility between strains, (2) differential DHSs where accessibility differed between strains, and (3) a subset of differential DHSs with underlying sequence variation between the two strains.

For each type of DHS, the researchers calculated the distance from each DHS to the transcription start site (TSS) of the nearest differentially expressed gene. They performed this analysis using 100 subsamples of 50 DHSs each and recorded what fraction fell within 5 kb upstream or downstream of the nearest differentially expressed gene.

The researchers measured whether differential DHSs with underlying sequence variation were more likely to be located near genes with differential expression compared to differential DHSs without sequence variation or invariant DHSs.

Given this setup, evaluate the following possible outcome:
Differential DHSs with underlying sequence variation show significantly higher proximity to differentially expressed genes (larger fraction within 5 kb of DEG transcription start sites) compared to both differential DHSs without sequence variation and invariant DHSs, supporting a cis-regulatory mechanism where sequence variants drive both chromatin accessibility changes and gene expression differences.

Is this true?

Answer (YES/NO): YES